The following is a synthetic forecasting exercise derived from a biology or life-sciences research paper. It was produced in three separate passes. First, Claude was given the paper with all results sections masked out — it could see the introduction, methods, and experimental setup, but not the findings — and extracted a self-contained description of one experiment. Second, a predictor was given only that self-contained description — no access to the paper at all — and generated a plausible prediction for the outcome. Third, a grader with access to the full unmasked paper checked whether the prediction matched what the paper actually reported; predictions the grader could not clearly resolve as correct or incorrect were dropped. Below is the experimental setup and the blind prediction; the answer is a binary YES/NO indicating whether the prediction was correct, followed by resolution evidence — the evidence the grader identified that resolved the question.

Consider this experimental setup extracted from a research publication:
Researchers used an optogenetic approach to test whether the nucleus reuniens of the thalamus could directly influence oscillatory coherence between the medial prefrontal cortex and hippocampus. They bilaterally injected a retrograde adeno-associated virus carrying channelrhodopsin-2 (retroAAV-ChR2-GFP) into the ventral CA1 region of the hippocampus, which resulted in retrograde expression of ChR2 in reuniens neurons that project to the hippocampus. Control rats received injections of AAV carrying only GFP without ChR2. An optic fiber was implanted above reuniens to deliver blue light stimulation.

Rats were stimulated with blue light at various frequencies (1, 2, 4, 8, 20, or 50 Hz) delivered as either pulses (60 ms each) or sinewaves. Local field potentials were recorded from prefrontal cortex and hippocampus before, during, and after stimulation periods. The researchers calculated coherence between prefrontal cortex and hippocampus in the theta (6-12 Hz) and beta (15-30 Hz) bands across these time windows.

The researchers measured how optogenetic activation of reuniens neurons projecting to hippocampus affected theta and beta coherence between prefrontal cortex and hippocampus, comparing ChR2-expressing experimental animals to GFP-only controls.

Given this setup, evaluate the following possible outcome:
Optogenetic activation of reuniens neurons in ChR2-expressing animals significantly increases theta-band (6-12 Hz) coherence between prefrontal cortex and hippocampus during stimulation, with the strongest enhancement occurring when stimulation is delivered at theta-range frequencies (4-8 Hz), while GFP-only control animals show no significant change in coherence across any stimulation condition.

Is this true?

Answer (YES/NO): NO